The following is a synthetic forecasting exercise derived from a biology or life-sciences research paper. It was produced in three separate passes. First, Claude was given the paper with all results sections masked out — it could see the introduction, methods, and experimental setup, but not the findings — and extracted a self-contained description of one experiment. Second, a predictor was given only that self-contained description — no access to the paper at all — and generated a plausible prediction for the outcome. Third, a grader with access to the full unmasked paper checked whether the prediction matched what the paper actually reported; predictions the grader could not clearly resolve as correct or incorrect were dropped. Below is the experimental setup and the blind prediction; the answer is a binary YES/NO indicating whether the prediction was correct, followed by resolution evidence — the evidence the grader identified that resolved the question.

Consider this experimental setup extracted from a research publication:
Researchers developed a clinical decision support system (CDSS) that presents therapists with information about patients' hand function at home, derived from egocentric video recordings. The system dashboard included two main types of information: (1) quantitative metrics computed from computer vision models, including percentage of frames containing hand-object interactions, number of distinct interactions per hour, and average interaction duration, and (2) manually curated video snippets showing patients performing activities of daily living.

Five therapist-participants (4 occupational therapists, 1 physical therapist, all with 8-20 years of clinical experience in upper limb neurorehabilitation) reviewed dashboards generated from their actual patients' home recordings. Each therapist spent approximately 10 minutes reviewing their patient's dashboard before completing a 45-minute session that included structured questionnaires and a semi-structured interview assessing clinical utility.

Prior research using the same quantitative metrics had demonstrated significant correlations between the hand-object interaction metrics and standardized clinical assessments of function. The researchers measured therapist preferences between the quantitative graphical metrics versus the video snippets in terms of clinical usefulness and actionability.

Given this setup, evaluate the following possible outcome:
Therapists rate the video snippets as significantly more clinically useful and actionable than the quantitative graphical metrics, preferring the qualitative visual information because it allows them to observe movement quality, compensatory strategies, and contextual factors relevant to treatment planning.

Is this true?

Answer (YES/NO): YES